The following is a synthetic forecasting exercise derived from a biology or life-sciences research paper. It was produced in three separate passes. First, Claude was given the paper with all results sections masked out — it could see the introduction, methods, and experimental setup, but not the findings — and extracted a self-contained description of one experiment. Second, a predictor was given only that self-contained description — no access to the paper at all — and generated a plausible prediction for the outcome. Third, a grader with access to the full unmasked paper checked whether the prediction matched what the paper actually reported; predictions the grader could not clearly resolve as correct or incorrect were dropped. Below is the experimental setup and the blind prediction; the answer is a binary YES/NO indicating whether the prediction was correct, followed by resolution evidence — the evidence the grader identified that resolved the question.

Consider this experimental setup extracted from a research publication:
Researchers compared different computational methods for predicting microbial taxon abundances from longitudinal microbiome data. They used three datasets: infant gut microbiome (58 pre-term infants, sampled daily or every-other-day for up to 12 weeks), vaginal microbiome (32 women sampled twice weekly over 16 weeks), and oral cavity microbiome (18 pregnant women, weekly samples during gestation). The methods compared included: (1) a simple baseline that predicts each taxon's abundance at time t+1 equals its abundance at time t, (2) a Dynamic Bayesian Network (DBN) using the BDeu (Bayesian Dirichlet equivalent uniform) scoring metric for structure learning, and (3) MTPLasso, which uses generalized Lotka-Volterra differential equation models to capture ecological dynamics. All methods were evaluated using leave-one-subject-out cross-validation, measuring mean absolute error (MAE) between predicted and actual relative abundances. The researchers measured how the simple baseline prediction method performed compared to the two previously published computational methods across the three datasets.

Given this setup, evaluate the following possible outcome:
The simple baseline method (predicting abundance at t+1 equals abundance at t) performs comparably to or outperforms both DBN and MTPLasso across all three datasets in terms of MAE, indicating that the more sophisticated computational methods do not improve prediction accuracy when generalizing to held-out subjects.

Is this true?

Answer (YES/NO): YES